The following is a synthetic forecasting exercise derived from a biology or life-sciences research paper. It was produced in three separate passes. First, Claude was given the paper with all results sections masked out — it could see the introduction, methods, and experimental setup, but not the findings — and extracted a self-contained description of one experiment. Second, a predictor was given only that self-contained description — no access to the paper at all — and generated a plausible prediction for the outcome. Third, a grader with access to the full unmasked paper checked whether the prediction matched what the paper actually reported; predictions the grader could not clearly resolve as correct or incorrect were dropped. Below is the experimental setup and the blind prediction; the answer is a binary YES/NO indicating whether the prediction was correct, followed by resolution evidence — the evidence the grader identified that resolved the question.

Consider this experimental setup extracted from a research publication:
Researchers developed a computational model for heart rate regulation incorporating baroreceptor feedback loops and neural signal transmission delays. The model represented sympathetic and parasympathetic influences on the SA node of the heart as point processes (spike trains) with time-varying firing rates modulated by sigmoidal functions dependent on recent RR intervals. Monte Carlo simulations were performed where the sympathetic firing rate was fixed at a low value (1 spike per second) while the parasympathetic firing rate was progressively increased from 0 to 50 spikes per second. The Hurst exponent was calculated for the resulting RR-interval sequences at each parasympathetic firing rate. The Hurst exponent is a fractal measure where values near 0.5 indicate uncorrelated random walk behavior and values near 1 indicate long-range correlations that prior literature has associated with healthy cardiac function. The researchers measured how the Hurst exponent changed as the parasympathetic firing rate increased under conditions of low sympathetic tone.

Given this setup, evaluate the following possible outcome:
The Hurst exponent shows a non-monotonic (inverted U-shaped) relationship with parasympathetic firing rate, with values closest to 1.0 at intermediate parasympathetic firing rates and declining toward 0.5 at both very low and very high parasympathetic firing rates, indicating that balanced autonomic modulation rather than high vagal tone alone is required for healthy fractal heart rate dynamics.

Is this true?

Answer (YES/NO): NO